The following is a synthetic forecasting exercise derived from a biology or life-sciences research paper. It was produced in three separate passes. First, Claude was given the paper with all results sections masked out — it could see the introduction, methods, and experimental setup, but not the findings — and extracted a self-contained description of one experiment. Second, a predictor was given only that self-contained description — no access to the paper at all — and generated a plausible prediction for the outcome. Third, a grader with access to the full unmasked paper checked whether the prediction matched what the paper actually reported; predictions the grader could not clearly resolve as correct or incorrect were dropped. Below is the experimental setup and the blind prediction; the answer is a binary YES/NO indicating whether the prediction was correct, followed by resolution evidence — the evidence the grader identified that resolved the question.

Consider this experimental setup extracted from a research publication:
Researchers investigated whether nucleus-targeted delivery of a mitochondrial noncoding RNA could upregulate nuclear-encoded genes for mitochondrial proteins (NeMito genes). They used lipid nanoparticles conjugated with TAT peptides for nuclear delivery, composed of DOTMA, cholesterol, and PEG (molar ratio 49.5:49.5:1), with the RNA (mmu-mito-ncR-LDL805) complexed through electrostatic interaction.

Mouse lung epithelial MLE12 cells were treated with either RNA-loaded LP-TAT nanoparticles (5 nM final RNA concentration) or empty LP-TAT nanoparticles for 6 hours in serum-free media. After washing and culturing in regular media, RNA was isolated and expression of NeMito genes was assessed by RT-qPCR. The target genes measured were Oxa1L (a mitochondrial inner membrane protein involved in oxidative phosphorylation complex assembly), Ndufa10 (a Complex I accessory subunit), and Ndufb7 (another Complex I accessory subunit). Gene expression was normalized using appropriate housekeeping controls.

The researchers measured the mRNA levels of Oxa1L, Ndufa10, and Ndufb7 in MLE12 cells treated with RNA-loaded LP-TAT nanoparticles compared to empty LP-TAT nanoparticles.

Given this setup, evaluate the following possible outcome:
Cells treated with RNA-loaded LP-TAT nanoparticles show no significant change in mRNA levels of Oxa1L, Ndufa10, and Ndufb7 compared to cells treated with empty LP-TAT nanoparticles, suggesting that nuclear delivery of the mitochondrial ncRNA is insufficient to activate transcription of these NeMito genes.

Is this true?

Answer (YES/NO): NO